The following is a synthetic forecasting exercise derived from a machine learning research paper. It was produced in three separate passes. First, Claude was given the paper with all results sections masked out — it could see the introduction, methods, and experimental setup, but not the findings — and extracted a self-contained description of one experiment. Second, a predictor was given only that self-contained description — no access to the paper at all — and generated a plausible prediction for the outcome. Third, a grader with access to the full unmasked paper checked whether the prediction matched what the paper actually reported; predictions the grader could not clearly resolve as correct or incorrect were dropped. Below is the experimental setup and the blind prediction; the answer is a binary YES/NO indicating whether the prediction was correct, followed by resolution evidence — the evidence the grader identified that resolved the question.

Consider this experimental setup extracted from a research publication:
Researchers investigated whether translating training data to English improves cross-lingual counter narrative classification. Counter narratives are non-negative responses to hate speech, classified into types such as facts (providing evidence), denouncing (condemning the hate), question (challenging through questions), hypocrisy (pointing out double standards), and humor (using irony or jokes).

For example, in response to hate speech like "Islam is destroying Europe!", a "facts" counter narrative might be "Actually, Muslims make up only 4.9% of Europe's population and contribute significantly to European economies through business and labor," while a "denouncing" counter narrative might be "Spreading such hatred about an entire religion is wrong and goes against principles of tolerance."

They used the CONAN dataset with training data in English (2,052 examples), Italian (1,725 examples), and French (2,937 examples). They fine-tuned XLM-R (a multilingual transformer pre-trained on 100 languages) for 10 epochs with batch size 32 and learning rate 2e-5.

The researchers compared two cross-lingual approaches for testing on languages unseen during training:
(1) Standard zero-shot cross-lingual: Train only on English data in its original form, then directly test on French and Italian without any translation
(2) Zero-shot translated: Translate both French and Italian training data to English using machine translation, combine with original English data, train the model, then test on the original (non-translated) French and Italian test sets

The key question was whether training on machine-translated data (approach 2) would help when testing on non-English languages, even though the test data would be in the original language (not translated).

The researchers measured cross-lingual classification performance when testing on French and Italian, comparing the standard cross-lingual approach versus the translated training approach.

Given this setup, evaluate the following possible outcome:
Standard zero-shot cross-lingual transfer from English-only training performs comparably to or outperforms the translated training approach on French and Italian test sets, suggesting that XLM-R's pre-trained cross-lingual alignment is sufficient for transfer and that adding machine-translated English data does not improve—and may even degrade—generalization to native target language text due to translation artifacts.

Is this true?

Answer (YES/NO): NO